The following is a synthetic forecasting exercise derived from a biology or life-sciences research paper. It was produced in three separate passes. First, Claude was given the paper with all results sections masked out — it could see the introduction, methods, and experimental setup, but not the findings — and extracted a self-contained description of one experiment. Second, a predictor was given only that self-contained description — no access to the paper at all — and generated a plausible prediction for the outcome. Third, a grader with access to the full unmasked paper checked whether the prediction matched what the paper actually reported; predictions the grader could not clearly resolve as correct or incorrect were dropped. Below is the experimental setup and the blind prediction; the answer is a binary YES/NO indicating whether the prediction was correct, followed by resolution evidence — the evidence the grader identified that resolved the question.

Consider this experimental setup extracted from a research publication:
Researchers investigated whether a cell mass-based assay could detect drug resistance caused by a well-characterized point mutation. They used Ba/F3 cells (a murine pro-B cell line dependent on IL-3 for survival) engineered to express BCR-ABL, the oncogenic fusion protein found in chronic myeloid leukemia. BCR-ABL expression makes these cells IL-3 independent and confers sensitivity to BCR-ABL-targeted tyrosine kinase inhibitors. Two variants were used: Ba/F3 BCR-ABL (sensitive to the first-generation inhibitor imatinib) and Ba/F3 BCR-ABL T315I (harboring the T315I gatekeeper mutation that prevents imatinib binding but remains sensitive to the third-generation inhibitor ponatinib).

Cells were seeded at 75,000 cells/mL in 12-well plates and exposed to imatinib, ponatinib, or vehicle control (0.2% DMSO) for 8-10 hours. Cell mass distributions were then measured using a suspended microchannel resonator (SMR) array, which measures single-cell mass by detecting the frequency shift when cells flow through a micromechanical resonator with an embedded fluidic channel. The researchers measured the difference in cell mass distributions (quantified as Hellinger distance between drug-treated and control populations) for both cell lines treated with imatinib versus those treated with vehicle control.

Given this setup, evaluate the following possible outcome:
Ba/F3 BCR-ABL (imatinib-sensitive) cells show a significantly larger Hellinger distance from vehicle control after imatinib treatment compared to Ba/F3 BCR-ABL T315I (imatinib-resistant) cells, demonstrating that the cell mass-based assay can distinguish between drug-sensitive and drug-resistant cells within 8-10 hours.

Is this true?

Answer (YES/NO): YES